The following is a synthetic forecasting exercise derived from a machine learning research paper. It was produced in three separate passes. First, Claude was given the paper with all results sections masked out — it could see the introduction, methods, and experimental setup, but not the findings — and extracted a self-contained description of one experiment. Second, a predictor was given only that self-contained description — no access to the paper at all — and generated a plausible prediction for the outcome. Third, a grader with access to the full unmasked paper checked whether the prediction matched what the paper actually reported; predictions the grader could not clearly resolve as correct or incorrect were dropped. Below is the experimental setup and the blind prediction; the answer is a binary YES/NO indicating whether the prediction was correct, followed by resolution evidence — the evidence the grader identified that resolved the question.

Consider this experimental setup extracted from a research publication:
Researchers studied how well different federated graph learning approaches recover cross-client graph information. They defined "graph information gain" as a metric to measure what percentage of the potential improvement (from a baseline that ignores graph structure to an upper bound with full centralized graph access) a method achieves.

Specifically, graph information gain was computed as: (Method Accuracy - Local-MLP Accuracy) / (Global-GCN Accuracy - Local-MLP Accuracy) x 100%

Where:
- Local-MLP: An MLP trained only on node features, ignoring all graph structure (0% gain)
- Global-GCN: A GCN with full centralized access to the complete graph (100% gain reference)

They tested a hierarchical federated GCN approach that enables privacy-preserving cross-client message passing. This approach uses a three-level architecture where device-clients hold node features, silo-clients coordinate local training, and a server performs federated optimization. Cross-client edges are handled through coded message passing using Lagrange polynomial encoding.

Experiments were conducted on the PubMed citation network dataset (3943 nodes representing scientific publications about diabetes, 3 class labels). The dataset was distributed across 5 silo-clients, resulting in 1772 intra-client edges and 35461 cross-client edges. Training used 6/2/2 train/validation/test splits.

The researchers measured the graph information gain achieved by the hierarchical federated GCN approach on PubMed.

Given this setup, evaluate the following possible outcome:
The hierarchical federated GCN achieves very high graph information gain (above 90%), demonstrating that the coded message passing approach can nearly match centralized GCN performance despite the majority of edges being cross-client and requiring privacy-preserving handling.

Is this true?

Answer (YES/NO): YES